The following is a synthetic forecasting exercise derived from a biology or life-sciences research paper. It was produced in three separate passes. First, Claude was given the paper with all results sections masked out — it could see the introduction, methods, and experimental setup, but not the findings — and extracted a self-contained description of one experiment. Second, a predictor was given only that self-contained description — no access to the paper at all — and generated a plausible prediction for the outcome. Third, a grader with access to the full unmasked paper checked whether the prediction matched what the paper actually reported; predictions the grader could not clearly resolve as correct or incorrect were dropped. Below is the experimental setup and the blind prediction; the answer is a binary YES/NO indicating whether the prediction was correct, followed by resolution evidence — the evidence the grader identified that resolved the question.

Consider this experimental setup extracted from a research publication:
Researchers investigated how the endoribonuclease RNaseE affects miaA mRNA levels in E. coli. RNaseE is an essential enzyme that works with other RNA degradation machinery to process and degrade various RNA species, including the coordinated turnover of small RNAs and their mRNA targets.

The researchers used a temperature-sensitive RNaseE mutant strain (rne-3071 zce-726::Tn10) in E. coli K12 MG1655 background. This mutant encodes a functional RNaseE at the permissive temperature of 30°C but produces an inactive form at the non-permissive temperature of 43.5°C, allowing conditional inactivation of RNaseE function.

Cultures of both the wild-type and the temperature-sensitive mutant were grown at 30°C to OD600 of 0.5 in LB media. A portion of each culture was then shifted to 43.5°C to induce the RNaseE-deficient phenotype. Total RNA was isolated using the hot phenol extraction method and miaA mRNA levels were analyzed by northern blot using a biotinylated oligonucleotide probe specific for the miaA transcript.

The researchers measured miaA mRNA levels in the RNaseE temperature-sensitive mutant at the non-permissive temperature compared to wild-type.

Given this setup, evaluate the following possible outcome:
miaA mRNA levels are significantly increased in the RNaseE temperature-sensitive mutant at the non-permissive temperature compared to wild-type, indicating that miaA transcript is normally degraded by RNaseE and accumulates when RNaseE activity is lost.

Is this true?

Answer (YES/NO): YES